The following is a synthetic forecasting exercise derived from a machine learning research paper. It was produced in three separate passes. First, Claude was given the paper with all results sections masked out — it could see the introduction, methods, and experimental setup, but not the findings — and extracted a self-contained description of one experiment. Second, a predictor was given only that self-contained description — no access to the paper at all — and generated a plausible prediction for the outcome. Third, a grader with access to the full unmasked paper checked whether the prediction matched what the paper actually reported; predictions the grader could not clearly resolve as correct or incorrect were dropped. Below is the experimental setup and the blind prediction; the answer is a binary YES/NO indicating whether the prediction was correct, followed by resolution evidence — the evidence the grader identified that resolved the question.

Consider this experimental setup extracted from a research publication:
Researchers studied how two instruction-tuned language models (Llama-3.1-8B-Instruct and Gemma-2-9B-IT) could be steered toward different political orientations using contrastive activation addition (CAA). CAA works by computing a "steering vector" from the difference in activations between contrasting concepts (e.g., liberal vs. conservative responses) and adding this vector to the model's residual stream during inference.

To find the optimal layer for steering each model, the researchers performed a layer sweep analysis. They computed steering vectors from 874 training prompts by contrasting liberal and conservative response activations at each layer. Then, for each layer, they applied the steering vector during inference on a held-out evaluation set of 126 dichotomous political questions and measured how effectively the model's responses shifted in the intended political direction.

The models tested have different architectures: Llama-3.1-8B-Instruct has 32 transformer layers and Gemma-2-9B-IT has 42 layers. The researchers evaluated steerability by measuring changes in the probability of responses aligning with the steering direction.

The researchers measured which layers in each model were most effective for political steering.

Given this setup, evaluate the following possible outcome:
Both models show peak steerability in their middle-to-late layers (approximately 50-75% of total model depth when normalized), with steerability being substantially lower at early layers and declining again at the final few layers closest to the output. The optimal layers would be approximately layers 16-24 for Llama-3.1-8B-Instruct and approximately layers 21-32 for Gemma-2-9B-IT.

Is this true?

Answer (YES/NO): NO